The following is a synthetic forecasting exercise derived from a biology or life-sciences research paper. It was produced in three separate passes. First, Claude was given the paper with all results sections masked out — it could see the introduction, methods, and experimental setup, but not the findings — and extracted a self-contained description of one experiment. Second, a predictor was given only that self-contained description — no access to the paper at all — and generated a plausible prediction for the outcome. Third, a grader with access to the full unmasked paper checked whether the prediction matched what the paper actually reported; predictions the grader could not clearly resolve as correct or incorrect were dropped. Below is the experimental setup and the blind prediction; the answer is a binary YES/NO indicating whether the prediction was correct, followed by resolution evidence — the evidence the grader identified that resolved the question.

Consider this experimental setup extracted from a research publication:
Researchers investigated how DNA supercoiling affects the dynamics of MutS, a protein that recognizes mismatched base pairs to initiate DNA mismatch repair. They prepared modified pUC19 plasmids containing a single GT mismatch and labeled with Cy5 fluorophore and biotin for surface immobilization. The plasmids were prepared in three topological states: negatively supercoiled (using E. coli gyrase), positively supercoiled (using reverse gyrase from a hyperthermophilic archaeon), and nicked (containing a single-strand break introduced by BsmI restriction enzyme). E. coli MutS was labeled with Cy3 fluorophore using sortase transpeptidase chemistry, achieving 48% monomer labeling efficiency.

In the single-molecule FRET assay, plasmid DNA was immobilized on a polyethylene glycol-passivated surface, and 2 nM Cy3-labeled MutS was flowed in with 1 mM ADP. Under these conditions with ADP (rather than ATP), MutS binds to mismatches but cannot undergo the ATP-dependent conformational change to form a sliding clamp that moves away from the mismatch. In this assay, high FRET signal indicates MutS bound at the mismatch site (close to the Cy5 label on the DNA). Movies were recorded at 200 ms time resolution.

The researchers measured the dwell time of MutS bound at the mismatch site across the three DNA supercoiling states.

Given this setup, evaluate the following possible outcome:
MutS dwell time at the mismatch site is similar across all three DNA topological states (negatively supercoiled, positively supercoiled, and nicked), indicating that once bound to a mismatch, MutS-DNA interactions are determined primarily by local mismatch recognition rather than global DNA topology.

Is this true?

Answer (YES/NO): NO